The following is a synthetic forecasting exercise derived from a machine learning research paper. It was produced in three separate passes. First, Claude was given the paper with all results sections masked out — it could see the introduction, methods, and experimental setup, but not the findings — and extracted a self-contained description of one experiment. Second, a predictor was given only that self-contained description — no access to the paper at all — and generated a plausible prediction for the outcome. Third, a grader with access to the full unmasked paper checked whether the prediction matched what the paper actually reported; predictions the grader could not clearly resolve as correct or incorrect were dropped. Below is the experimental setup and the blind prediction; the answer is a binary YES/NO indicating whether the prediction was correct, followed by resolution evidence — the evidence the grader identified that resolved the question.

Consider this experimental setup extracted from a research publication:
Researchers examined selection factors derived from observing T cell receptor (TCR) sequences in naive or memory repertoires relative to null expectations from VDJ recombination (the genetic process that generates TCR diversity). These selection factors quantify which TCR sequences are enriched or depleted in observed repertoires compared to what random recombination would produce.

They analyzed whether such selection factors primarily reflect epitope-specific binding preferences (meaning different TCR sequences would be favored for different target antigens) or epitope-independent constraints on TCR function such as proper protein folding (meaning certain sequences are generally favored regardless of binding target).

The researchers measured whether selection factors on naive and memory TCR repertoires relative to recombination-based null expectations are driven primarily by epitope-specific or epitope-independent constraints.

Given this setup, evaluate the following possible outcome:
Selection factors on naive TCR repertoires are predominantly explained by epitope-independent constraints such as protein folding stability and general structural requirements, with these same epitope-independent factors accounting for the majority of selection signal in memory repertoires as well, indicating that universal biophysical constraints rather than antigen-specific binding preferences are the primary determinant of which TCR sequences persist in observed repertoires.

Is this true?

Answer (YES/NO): YES